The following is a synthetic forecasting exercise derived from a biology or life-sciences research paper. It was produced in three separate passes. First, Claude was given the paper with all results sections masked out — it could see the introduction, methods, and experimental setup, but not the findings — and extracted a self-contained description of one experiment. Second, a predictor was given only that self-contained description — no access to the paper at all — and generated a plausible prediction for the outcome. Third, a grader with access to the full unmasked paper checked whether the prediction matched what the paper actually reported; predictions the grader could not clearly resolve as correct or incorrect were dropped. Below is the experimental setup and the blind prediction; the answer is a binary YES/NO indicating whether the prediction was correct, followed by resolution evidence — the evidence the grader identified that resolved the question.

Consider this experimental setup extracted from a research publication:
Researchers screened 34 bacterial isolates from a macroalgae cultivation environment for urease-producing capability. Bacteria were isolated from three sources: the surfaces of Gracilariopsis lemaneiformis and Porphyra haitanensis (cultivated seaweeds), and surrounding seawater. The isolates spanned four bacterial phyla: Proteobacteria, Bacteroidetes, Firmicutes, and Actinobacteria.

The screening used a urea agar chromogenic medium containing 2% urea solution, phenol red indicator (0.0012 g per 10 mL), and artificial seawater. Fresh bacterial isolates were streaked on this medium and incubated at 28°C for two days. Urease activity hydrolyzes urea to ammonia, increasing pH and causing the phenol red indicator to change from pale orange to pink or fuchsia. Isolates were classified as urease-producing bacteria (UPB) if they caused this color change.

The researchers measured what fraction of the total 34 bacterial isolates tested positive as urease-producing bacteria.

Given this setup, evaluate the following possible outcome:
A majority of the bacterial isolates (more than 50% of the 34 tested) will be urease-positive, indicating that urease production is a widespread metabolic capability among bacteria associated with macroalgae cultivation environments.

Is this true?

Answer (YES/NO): NO